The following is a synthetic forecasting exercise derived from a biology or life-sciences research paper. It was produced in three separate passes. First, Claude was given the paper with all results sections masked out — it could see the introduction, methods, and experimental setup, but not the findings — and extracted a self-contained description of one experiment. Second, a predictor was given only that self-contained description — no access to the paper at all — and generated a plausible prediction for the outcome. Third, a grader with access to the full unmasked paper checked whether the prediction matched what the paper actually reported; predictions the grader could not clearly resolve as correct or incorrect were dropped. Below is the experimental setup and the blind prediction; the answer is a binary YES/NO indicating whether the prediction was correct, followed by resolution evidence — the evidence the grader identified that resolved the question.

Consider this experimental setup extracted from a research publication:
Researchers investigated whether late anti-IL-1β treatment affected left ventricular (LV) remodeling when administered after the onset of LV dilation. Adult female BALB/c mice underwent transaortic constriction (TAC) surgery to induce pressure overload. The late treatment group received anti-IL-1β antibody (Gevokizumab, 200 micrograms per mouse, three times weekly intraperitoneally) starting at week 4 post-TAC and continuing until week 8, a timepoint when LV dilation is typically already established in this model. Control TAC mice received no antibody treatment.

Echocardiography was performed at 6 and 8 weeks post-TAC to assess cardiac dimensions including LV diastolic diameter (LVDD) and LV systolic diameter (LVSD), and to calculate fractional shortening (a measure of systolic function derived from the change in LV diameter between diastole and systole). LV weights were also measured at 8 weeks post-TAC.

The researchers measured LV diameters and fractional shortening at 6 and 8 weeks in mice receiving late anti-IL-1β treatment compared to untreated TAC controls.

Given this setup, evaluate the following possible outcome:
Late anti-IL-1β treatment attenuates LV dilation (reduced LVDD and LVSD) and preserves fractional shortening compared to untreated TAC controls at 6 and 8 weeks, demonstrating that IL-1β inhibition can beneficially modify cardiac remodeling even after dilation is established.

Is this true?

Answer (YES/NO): NO